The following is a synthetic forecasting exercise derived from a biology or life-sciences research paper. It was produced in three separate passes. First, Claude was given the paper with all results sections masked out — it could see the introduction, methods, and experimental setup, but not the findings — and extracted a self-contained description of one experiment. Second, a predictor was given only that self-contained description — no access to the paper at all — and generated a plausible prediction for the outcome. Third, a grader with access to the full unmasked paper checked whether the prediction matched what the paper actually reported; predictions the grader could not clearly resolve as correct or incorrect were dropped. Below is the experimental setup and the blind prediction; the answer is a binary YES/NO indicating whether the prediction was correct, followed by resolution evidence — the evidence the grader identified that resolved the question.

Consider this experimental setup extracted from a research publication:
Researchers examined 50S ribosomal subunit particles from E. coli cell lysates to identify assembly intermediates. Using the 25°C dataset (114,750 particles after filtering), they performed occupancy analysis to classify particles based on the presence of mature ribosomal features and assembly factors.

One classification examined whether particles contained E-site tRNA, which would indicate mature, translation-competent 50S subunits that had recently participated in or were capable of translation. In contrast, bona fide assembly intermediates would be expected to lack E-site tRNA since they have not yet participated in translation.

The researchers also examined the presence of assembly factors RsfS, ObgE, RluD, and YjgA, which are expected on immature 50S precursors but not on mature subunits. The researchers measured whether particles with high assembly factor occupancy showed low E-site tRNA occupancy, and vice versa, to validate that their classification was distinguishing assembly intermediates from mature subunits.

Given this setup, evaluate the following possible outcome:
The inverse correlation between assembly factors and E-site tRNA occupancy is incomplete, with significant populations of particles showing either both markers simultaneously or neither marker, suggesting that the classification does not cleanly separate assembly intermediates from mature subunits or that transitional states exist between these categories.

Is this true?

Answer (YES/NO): NO